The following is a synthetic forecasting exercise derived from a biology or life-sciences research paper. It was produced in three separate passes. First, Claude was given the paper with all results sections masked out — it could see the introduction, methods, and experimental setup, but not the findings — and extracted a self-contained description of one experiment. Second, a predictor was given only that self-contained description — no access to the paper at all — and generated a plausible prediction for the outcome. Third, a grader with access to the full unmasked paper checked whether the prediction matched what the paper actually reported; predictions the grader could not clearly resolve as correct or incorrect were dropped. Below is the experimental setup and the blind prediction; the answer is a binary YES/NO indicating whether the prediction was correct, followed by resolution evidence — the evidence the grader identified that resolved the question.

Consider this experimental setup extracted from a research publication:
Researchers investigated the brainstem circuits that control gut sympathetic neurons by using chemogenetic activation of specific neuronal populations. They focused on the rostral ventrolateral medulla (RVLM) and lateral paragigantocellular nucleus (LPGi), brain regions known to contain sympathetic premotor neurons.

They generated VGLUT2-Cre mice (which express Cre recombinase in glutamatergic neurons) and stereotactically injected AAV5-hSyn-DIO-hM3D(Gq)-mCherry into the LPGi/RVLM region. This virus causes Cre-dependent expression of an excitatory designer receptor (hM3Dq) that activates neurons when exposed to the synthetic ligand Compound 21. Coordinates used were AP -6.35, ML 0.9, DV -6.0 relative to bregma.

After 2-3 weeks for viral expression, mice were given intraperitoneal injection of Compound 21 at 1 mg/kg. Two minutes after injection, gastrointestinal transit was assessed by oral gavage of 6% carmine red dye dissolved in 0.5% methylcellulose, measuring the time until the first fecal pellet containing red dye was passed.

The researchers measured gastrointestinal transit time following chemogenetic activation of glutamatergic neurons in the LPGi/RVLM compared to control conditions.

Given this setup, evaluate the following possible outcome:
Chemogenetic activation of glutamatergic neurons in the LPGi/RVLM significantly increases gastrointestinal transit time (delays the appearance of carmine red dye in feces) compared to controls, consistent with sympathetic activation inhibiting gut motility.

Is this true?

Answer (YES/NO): YES